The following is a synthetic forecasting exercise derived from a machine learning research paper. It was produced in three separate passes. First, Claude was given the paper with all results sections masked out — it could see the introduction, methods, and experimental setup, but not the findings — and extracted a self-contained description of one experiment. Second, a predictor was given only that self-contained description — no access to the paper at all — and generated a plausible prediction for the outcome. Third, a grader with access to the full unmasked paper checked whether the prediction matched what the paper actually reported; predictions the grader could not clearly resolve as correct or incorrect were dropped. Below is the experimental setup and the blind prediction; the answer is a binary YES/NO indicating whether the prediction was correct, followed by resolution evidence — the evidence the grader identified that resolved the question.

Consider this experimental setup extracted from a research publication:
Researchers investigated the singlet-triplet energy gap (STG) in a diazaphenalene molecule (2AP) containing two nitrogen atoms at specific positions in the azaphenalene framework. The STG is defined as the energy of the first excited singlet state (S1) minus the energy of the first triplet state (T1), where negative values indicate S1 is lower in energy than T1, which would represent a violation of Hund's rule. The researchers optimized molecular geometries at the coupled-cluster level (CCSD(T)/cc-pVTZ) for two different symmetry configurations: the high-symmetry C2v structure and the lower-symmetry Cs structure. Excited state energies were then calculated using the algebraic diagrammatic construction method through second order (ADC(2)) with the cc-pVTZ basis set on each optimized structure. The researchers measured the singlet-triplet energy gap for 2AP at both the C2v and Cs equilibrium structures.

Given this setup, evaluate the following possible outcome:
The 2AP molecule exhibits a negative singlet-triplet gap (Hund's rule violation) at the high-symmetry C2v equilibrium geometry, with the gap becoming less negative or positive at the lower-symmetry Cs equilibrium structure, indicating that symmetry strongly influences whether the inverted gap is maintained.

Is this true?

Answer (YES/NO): YES